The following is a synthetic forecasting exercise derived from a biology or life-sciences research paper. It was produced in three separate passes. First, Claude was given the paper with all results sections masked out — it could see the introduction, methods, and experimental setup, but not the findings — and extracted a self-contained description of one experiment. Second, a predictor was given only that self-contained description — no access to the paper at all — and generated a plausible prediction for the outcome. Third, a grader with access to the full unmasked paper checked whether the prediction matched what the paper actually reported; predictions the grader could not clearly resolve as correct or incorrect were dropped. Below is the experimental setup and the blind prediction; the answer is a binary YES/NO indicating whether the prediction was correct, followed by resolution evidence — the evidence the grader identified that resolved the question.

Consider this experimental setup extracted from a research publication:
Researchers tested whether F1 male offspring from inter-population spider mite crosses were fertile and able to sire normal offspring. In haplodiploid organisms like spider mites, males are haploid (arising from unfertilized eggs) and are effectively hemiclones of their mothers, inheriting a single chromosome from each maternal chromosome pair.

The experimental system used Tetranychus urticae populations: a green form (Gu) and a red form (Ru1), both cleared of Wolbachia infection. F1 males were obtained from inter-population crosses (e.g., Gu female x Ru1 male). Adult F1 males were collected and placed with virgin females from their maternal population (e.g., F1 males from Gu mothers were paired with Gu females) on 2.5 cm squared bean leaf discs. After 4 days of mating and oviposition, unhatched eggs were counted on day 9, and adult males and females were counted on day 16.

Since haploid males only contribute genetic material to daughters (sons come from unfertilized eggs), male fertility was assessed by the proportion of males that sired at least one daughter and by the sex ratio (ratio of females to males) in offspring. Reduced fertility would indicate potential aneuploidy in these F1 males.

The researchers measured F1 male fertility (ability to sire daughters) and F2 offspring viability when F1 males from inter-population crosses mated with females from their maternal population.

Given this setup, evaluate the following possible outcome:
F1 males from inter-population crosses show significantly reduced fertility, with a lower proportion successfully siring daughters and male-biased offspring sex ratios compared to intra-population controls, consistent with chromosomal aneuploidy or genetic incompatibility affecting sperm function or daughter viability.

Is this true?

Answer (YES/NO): NO